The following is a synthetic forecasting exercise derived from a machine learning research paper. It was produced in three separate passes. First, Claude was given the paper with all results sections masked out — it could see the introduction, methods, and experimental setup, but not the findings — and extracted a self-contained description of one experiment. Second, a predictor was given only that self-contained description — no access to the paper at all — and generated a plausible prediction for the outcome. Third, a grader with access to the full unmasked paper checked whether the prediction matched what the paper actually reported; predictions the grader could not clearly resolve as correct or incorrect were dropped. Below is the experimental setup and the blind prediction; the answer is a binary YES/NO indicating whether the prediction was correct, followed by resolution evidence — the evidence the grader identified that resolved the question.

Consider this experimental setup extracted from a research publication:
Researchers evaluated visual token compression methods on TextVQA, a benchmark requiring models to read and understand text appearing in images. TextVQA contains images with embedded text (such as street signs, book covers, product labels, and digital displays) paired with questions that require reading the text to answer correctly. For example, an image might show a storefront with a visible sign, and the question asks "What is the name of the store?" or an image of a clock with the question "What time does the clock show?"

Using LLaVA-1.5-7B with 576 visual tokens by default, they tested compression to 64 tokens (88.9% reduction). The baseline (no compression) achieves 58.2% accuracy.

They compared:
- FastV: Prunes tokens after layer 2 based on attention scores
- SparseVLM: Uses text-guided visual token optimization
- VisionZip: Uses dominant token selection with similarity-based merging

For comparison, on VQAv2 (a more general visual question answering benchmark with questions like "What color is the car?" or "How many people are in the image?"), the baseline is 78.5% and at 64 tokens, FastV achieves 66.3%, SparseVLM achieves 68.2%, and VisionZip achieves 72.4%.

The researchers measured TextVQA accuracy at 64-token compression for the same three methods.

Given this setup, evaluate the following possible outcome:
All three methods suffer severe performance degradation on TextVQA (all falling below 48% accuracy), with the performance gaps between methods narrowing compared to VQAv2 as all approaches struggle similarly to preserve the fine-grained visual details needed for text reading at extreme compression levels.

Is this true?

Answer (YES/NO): NO